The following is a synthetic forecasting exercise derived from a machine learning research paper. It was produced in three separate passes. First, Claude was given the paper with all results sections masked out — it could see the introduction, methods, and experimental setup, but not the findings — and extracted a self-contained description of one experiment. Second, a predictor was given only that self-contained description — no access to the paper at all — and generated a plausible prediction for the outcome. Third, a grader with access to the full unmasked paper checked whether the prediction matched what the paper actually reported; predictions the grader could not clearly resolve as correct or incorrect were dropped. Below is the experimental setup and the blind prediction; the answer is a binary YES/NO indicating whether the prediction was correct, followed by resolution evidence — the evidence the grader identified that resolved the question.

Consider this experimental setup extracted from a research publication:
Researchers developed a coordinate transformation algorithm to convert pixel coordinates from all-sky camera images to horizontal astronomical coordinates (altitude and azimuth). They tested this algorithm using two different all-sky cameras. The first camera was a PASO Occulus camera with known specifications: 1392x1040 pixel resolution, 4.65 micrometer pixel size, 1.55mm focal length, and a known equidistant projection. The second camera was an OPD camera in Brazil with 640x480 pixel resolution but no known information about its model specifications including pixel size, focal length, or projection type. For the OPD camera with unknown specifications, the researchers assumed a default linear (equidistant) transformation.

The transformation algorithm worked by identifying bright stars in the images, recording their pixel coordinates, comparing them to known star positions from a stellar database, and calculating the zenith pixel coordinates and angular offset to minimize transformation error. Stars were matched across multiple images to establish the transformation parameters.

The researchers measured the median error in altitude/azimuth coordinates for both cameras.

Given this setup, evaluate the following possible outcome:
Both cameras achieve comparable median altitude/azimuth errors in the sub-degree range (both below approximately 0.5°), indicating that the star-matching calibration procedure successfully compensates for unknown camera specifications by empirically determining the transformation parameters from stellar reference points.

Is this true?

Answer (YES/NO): NO